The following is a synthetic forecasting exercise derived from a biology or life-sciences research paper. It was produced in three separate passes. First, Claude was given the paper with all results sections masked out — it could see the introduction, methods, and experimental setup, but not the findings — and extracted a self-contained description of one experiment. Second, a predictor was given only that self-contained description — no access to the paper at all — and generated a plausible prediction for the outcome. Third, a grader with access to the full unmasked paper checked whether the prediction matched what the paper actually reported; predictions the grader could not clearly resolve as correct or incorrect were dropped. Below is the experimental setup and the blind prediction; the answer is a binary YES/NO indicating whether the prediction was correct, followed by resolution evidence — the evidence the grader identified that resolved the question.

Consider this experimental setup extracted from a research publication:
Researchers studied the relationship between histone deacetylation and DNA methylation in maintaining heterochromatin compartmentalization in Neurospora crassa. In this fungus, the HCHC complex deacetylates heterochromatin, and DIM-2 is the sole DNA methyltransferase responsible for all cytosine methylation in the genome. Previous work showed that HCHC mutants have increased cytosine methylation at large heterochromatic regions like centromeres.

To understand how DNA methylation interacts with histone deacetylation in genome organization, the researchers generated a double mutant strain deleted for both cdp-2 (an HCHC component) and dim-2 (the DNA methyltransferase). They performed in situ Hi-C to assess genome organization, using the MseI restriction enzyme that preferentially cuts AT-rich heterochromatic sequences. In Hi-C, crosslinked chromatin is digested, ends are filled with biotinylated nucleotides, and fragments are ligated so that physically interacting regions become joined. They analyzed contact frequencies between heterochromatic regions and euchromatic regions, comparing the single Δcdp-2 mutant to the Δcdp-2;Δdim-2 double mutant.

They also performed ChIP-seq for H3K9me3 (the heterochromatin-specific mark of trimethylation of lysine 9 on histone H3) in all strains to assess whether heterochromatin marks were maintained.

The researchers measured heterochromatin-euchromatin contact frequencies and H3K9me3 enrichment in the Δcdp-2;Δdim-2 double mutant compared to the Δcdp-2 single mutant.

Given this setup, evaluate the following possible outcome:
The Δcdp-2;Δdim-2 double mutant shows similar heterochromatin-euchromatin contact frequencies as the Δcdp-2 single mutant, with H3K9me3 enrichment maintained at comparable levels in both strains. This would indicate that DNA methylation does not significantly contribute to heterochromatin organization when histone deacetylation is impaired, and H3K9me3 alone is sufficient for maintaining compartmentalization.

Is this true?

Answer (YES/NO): NO